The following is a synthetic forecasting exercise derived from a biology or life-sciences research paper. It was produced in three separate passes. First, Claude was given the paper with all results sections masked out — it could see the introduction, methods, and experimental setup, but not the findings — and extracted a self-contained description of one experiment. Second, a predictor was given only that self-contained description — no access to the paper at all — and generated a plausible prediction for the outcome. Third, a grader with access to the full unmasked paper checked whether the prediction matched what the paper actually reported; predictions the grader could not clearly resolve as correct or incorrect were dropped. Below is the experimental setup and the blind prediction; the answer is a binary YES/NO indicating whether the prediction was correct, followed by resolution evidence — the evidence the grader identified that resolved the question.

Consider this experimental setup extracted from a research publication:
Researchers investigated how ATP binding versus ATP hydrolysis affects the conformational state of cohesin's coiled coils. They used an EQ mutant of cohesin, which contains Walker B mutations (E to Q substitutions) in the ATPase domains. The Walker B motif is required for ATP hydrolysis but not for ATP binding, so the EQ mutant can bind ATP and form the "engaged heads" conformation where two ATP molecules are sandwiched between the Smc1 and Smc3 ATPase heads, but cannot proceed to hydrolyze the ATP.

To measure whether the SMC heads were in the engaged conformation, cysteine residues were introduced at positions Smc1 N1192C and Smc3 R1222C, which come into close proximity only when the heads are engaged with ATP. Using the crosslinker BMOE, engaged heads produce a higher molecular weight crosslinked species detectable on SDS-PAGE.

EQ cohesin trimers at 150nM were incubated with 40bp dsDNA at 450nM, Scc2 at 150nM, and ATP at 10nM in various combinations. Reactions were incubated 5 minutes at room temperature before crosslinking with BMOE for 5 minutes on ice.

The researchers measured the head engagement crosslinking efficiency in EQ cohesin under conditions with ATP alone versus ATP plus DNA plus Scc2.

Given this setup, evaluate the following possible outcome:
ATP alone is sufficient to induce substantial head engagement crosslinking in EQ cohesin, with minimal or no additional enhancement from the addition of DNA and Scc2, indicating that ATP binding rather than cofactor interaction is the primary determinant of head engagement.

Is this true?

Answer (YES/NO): NO